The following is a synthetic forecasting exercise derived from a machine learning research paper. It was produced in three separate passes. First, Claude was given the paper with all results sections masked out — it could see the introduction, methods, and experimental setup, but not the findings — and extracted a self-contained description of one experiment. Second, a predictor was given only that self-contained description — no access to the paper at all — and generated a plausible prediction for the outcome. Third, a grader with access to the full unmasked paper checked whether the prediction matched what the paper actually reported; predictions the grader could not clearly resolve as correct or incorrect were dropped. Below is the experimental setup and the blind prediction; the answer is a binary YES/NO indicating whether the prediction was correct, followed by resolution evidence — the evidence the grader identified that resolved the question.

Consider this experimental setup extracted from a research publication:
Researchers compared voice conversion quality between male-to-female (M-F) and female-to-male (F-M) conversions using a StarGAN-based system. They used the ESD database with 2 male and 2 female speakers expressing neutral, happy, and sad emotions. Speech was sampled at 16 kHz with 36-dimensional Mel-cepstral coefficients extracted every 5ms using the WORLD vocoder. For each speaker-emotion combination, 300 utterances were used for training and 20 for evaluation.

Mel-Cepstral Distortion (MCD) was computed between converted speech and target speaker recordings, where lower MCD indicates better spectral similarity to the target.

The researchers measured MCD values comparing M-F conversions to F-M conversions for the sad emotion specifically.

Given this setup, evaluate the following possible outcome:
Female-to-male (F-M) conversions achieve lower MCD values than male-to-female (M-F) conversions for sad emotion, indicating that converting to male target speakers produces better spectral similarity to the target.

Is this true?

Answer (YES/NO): NO